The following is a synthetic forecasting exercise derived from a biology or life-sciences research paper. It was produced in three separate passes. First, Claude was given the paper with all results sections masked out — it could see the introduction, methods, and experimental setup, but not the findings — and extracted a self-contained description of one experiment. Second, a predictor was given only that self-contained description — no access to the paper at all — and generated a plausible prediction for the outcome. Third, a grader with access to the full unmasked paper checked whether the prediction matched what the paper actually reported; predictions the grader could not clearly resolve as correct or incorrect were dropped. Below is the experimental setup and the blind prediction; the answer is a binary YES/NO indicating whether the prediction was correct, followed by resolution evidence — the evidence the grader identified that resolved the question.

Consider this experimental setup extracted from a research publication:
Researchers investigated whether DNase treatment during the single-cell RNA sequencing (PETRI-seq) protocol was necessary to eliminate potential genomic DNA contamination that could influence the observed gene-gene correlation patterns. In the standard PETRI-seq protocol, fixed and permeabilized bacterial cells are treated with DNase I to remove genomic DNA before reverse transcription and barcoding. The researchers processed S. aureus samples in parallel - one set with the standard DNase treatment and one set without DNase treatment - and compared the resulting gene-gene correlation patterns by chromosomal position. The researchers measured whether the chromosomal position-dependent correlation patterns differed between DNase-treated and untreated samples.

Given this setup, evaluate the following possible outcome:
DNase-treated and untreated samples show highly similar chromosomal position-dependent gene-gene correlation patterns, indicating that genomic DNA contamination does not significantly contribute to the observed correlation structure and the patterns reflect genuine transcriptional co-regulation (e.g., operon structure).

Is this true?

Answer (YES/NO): NO